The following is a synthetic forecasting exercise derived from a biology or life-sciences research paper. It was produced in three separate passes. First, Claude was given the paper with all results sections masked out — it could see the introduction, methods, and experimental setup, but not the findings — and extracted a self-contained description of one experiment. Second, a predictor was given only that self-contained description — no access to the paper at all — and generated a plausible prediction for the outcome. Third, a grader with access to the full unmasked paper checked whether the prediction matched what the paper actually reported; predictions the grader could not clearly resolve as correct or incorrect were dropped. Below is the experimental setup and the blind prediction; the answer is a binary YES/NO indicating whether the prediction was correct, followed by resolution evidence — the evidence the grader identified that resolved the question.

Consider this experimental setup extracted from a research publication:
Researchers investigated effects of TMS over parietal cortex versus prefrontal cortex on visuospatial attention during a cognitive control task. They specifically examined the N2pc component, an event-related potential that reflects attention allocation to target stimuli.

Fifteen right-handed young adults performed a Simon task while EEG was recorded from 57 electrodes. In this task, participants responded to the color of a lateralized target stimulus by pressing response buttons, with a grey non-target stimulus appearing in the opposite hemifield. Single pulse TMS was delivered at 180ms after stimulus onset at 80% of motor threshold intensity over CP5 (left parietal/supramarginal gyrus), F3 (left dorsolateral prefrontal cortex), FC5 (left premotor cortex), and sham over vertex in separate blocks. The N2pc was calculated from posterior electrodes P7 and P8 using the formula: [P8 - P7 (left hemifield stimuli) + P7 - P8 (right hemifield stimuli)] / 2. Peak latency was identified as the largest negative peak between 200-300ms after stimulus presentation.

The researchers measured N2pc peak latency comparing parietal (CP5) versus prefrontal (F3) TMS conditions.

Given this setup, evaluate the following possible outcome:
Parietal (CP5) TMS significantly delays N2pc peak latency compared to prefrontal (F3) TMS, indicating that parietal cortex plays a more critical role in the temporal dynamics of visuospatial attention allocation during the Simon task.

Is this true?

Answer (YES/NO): NO